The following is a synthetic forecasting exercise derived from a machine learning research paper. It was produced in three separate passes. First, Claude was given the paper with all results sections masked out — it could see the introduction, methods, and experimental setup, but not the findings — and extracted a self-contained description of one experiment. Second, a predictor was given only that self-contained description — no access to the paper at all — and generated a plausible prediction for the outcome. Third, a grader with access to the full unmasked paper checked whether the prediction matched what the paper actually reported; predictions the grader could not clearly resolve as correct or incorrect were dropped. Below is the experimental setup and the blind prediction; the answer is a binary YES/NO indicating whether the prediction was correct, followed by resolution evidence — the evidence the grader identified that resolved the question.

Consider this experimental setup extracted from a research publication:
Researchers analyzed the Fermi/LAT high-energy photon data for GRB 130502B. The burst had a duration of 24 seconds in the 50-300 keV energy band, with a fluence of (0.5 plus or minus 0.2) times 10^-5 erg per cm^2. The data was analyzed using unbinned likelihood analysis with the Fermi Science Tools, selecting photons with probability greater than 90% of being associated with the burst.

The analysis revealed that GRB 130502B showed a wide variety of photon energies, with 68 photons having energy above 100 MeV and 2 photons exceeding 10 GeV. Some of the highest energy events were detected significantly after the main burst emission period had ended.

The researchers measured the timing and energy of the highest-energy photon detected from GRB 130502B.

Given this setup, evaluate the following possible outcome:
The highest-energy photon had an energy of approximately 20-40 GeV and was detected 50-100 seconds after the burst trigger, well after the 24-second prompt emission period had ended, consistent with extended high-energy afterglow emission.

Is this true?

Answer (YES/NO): NO